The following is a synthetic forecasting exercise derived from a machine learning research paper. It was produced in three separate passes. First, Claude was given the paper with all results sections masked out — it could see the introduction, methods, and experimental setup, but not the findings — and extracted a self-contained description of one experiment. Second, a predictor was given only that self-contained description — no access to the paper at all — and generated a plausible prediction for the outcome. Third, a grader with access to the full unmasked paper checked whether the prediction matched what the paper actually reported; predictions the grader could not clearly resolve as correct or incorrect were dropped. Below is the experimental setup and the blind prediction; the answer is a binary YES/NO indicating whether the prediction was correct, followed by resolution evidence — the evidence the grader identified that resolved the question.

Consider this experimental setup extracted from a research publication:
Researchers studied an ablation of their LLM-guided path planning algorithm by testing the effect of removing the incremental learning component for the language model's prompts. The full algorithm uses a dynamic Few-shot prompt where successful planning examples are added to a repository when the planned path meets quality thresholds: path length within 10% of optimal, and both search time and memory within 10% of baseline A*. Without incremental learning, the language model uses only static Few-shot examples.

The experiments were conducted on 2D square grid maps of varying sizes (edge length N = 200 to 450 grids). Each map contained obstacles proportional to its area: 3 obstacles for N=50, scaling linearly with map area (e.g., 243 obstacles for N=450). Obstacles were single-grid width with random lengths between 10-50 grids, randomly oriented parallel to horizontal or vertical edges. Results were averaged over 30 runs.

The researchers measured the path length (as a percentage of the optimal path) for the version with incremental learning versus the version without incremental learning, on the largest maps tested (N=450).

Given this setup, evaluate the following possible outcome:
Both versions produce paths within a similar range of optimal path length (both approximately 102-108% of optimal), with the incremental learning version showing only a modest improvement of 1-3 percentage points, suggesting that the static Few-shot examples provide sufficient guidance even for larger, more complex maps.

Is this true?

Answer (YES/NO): NO